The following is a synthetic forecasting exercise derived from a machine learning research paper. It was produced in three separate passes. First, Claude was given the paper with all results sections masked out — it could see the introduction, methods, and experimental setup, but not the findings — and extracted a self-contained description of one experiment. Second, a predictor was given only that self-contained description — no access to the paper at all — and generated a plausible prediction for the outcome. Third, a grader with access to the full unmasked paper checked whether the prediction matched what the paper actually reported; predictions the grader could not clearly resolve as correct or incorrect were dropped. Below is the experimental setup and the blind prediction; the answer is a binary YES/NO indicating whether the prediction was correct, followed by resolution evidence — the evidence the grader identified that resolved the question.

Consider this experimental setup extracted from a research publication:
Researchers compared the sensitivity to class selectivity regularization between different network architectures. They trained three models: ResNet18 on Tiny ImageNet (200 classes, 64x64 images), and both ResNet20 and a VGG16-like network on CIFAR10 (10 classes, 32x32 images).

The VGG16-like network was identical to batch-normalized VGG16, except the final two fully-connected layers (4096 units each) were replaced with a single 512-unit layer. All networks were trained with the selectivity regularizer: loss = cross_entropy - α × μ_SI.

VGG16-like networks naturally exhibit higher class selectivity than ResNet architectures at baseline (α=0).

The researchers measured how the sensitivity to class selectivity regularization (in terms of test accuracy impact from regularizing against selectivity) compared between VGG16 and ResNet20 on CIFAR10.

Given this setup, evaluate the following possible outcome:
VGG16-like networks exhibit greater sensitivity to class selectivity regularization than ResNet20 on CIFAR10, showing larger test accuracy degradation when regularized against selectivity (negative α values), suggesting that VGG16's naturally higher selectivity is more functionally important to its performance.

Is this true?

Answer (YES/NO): NO